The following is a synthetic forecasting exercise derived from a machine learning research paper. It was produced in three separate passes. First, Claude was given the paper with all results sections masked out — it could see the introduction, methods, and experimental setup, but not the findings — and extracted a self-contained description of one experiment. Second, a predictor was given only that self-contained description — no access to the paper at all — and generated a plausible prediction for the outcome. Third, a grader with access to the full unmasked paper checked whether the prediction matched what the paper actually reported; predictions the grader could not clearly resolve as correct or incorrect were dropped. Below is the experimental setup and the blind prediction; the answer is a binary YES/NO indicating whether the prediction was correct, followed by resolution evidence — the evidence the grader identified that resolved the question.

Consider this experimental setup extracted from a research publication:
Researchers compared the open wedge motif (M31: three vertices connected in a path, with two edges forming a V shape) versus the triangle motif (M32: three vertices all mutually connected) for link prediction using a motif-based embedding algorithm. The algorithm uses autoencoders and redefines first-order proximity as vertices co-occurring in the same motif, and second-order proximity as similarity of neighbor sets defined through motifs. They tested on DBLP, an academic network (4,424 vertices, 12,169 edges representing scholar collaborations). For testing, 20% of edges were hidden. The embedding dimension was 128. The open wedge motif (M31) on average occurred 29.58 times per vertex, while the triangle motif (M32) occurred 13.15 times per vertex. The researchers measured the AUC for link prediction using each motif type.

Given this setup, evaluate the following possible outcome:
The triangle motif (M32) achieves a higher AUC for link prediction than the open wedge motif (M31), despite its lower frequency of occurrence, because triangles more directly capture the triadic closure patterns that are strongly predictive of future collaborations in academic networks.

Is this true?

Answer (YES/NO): NO